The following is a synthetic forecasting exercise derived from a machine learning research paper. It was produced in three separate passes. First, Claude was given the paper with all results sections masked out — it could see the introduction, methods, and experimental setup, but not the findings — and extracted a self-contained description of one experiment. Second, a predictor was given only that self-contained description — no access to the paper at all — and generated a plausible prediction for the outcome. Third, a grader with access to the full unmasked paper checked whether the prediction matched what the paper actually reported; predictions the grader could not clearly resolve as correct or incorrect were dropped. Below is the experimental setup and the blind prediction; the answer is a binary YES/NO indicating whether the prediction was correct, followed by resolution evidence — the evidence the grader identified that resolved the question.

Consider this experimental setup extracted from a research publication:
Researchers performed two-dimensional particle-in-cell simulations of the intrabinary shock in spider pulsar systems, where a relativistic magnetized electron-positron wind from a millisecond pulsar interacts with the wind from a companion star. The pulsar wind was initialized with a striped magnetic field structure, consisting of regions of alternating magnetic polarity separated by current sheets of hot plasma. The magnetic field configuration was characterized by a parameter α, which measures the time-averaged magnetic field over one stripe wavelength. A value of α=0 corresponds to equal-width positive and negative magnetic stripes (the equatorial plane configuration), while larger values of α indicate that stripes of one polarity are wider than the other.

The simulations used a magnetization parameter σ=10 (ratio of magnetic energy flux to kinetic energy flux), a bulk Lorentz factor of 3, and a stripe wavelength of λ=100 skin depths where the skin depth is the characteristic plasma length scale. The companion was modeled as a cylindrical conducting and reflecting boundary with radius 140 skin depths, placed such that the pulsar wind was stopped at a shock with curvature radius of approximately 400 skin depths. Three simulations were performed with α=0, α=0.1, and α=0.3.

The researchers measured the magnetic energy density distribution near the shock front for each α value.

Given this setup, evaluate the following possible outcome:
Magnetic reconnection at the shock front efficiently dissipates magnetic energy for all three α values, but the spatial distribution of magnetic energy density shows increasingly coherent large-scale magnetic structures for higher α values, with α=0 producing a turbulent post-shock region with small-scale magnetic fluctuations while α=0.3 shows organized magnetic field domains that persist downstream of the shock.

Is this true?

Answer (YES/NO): NO